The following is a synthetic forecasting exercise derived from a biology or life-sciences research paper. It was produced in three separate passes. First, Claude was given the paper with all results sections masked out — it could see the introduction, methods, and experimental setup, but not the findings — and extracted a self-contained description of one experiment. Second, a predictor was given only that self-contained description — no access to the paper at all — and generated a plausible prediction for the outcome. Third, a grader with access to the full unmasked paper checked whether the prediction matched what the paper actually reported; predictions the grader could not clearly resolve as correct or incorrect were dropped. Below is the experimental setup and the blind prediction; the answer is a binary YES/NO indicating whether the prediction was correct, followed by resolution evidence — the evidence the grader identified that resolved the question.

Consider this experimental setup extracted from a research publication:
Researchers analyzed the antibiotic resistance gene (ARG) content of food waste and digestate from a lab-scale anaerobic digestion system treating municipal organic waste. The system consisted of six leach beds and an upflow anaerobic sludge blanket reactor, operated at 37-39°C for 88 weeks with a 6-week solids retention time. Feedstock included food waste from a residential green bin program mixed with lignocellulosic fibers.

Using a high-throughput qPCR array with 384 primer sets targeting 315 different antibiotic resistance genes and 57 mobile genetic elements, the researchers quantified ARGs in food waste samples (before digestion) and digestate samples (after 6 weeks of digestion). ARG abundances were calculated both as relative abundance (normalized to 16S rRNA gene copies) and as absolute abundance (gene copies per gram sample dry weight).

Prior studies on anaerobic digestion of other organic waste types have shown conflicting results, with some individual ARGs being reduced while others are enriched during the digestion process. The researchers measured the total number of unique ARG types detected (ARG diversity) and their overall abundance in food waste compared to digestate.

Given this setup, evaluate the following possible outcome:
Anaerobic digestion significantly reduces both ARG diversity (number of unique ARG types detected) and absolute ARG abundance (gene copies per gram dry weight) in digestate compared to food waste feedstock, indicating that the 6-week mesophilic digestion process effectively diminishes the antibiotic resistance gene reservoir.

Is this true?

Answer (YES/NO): NO